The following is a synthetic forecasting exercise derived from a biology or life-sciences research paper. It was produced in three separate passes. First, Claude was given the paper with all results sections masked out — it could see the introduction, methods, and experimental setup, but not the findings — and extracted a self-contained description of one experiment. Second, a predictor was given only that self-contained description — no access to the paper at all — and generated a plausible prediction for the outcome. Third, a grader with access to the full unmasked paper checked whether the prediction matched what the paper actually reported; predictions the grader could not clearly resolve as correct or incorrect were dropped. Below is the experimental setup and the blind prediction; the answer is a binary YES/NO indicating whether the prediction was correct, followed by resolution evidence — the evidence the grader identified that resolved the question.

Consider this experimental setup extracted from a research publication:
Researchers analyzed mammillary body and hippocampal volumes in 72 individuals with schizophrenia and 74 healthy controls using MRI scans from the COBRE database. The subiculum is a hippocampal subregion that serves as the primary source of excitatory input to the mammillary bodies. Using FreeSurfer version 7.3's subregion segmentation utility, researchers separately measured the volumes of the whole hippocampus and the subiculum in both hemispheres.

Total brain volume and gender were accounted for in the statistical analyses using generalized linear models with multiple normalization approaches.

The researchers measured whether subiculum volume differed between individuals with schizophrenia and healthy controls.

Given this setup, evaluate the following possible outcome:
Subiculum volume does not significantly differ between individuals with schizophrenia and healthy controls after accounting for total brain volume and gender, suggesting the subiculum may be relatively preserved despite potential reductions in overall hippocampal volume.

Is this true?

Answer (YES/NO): YES